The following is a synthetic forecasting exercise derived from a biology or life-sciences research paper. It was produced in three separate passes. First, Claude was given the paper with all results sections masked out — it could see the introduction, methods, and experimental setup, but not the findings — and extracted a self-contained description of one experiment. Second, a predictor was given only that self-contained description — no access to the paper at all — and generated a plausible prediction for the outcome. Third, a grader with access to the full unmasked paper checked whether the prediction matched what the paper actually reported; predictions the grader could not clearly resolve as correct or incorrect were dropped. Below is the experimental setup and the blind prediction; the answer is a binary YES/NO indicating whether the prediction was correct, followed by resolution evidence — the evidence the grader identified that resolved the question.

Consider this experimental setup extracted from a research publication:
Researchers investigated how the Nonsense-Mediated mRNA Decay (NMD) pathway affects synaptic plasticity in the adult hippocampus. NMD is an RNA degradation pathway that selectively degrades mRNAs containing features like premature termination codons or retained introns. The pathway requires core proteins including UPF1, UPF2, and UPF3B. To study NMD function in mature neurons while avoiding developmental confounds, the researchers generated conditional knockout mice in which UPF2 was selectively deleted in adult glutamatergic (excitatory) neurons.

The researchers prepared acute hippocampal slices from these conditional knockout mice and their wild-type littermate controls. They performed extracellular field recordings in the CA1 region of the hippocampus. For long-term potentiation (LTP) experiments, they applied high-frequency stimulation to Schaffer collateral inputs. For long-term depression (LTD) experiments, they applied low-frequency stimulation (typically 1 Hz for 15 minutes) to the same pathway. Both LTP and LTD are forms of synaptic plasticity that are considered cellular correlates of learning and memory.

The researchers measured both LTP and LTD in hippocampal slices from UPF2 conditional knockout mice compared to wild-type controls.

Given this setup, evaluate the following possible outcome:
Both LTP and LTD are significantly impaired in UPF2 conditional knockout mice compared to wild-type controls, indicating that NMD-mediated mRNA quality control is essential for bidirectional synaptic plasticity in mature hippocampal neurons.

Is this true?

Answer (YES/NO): NO